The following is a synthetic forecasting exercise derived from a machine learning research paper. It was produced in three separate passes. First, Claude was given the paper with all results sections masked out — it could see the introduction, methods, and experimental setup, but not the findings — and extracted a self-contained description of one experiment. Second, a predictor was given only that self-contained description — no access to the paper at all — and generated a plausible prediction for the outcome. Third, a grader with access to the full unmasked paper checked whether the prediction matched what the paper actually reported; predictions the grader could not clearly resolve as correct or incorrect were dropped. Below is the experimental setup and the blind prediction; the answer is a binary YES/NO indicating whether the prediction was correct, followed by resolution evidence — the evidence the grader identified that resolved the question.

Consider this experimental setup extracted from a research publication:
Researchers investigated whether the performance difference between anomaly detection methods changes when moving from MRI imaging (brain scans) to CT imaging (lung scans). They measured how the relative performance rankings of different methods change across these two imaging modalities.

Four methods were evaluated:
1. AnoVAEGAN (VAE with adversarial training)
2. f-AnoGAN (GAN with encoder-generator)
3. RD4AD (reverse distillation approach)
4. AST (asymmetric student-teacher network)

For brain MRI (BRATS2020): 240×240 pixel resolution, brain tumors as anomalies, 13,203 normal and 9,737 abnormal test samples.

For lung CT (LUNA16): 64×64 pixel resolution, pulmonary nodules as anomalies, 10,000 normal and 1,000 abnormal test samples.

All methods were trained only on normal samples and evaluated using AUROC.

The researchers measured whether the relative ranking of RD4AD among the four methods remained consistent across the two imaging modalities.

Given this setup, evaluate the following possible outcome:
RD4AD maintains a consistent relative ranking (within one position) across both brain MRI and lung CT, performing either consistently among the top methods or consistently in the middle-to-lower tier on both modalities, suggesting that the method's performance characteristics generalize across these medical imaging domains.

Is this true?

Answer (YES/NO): NO